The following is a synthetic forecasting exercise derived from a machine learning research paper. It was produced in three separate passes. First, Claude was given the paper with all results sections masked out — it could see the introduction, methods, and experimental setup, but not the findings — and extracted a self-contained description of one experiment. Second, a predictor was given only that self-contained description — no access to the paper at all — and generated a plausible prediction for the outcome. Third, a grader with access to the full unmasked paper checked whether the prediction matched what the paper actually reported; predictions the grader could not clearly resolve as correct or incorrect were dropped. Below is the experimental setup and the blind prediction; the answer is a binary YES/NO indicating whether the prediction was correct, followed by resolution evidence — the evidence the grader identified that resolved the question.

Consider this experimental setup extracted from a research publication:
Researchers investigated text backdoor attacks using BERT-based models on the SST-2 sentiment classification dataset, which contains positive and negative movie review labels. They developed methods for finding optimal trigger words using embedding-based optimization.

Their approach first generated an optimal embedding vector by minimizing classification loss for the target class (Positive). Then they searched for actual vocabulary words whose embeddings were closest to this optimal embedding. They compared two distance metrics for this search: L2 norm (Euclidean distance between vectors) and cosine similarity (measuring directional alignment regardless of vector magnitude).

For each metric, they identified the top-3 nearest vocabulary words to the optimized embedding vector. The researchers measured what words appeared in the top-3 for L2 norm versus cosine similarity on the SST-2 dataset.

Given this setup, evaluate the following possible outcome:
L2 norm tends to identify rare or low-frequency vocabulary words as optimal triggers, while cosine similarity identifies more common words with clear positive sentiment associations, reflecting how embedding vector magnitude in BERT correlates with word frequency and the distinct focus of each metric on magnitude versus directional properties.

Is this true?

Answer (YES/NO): NO